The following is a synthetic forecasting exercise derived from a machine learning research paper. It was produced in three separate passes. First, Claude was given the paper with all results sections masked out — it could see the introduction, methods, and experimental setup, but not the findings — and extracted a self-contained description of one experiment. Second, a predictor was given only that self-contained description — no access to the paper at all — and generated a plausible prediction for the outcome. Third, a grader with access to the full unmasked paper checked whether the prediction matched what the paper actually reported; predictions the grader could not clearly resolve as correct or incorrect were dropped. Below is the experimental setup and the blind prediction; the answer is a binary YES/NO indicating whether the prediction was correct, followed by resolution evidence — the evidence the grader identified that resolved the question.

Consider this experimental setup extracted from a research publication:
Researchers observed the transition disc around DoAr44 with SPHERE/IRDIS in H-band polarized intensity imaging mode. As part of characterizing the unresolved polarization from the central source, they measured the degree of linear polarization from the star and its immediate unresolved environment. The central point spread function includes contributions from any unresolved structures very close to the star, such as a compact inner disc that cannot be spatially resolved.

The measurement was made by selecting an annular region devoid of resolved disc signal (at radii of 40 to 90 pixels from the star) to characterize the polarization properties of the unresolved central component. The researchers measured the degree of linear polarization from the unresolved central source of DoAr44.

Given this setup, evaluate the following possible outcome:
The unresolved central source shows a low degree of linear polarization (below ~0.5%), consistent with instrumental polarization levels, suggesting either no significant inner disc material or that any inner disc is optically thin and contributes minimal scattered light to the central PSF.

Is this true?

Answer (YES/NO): NO